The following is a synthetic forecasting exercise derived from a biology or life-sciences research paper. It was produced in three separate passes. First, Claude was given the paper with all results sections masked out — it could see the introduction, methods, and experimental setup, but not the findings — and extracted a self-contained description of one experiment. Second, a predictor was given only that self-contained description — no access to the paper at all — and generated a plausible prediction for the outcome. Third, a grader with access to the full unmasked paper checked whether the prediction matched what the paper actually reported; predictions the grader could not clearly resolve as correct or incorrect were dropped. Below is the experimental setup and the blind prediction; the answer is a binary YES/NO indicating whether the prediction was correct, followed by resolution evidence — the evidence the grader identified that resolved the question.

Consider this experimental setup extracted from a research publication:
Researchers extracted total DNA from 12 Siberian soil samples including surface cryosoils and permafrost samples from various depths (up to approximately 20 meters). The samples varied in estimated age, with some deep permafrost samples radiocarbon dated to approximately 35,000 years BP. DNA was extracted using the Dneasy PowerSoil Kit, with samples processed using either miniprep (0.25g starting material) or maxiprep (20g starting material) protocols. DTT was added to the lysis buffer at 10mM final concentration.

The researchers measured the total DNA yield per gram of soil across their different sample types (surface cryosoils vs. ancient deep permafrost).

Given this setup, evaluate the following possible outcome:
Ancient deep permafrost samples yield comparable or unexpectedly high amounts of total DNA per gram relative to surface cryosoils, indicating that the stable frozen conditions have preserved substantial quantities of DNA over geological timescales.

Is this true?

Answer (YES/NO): NO